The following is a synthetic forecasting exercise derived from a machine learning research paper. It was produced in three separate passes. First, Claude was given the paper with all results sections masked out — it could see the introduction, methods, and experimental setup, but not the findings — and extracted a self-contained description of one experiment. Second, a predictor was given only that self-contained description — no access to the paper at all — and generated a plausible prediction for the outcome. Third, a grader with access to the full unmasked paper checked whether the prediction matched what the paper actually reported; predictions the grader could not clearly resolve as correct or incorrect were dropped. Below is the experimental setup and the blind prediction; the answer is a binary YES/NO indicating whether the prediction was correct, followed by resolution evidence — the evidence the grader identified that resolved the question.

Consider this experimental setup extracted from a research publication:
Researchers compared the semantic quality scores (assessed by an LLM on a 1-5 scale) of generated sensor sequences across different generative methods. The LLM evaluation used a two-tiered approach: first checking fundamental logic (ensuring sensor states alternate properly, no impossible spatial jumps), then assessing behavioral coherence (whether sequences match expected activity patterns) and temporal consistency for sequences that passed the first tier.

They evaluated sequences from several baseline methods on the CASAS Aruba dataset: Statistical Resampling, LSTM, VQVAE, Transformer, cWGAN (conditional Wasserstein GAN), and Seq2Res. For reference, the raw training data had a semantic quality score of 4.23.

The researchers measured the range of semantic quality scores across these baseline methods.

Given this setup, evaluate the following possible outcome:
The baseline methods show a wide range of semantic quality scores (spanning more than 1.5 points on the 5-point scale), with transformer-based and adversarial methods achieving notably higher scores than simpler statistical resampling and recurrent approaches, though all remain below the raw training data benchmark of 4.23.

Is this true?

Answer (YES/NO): NO